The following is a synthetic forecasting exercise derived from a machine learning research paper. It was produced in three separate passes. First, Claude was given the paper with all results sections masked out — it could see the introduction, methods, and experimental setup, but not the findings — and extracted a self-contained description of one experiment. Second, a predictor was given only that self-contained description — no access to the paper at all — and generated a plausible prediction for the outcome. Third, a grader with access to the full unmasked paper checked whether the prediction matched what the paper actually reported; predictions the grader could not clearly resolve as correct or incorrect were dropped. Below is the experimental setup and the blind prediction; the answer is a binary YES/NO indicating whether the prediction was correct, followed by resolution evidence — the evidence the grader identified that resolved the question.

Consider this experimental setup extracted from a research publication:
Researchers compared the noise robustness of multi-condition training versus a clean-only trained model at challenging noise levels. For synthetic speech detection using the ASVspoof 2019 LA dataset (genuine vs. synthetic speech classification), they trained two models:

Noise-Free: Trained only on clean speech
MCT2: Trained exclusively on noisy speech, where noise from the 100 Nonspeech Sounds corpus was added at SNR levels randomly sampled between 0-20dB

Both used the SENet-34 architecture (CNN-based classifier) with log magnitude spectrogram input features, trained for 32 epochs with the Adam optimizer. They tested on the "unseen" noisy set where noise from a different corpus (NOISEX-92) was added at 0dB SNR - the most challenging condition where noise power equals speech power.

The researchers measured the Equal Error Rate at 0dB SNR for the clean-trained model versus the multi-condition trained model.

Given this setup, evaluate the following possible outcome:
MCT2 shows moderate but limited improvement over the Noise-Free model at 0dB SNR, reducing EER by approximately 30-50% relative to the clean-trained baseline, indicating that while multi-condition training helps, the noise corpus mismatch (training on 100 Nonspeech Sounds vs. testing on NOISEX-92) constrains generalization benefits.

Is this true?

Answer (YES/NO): NO